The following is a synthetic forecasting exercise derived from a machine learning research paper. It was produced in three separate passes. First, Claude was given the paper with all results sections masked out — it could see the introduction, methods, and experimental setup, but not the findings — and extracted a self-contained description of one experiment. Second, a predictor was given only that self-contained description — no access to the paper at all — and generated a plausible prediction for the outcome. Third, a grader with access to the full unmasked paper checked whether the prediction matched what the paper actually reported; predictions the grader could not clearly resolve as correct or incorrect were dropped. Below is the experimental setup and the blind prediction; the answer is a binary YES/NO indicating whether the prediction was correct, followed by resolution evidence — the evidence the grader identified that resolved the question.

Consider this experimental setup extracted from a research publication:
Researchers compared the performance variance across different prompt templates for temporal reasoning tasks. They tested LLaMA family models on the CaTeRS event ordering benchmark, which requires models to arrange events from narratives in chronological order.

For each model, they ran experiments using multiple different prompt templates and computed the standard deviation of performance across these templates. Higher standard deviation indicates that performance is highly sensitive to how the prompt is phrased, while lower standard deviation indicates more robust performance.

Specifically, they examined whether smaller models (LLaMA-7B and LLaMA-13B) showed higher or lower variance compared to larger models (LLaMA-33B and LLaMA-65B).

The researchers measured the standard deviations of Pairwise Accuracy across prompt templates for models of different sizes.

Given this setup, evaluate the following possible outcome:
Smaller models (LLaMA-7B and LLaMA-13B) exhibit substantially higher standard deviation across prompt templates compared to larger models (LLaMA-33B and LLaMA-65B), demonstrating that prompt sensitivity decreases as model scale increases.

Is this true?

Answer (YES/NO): NO